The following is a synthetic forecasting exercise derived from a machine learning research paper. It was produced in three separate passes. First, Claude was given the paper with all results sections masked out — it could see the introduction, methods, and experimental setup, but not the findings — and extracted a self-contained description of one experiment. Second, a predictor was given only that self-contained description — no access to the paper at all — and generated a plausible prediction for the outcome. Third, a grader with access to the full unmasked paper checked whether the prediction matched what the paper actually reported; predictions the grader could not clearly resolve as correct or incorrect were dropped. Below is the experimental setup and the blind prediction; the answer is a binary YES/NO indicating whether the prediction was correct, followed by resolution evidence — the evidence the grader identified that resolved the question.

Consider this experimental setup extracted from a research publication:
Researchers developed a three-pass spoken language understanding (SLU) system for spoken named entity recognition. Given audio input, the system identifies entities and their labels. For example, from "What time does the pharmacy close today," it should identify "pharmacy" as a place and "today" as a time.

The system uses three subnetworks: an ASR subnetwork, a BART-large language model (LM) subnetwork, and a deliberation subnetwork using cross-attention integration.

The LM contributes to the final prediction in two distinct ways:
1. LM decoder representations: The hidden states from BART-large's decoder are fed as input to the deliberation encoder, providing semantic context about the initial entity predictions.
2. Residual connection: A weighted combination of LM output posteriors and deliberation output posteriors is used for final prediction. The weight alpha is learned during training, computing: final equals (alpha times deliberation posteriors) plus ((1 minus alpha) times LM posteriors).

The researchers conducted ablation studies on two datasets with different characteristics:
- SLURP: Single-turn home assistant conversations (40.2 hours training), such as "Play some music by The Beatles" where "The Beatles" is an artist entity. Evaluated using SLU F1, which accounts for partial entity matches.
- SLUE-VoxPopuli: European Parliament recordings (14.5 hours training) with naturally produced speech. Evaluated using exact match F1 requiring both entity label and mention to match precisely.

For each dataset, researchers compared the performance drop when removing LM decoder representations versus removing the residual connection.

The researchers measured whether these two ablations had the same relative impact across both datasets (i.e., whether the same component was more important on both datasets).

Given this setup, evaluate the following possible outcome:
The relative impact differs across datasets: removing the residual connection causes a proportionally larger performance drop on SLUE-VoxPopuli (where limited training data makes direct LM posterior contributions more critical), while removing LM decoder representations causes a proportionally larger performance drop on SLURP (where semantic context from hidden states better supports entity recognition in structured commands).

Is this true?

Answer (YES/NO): YES